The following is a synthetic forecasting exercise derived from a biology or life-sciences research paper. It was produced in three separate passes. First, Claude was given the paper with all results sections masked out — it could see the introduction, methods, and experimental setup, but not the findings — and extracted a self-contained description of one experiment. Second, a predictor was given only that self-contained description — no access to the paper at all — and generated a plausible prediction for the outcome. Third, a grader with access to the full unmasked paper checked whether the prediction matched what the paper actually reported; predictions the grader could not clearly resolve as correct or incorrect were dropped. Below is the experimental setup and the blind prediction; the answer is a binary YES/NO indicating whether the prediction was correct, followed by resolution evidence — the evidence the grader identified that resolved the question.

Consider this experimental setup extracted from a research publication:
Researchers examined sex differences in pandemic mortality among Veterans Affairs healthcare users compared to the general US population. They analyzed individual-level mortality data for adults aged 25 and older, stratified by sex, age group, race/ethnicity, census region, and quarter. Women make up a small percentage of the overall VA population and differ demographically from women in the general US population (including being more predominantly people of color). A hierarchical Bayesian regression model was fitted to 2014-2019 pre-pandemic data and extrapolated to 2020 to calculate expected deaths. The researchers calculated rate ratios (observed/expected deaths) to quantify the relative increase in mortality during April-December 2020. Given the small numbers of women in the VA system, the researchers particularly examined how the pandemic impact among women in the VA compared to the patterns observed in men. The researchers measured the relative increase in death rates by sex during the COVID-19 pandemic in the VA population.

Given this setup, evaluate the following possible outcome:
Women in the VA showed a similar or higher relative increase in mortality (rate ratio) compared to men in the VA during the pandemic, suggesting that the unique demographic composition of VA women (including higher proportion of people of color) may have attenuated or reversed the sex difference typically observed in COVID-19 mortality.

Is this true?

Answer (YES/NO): YES